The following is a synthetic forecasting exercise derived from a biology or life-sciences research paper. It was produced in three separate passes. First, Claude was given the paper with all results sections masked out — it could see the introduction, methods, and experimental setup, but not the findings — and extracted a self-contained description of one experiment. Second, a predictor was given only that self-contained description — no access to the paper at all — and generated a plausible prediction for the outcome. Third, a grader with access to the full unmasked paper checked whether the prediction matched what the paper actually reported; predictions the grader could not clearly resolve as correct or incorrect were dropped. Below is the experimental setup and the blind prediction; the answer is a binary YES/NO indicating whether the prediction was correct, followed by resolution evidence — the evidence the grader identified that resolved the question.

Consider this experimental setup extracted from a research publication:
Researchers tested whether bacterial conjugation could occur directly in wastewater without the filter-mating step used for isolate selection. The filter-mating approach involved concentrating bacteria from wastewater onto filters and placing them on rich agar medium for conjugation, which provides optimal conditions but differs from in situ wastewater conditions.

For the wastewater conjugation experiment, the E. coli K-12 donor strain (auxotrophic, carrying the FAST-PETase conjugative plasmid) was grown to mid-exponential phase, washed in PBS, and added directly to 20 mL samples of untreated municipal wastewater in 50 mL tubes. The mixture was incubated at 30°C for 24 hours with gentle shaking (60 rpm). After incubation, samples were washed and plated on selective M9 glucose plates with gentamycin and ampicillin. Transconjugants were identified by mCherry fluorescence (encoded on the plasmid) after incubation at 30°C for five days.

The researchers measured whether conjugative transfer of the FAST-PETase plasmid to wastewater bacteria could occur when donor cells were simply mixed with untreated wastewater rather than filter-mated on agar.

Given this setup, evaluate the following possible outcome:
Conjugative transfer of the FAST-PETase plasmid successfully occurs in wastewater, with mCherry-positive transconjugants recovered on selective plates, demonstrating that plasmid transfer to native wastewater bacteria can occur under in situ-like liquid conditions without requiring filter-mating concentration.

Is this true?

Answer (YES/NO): YES